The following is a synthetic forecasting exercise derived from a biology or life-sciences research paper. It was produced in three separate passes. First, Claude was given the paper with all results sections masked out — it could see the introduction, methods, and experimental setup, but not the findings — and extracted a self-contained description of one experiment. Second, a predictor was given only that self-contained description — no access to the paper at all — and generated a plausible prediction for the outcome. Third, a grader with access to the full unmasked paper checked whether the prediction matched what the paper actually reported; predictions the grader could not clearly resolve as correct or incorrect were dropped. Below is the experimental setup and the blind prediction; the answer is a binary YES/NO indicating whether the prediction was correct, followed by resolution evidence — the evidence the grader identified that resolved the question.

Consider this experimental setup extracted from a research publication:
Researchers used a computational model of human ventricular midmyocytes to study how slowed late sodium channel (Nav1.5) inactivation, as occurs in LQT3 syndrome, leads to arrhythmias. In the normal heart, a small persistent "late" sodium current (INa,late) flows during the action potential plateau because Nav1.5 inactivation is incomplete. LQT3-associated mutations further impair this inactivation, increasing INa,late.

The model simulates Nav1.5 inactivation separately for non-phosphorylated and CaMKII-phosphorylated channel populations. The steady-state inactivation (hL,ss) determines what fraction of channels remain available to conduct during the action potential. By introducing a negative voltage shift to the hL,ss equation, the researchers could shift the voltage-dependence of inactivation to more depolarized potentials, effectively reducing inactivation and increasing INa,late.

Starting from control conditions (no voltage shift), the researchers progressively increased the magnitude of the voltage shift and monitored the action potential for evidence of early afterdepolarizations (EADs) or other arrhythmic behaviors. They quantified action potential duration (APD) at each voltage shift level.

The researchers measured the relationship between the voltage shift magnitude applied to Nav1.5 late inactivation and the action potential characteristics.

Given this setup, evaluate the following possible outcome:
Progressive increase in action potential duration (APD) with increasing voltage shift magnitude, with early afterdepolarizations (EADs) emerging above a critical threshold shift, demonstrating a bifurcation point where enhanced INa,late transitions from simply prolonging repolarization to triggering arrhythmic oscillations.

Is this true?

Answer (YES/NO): YES